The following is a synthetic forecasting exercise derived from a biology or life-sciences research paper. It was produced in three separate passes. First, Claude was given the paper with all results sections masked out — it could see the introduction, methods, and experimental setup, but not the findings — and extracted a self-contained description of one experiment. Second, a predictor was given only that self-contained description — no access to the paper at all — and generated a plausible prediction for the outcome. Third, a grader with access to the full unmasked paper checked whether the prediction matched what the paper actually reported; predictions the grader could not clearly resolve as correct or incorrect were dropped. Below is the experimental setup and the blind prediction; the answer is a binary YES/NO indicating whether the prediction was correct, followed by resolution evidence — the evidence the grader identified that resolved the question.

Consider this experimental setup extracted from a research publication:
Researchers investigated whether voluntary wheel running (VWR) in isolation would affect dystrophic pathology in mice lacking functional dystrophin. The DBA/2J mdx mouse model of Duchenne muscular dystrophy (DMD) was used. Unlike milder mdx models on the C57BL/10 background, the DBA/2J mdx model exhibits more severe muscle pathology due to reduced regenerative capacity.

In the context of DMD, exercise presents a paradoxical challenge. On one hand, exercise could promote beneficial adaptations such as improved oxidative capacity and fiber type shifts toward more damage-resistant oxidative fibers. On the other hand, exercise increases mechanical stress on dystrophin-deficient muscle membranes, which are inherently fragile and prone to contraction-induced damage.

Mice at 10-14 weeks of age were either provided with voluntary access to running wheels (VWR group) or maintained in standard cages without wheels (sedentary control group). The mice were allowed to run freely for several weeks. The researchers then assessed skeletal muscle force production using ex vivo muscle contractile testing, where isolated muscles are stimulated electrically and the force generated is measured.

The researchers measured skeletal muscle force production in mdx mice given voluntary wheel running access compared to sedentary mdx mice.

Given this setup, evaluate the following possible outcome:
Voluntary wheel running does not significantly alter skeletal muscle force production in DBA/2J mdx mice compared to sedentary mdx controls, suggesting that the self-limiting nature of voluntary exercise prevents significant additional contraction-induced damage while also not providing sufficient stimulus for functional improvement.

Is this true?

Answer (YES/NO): YES